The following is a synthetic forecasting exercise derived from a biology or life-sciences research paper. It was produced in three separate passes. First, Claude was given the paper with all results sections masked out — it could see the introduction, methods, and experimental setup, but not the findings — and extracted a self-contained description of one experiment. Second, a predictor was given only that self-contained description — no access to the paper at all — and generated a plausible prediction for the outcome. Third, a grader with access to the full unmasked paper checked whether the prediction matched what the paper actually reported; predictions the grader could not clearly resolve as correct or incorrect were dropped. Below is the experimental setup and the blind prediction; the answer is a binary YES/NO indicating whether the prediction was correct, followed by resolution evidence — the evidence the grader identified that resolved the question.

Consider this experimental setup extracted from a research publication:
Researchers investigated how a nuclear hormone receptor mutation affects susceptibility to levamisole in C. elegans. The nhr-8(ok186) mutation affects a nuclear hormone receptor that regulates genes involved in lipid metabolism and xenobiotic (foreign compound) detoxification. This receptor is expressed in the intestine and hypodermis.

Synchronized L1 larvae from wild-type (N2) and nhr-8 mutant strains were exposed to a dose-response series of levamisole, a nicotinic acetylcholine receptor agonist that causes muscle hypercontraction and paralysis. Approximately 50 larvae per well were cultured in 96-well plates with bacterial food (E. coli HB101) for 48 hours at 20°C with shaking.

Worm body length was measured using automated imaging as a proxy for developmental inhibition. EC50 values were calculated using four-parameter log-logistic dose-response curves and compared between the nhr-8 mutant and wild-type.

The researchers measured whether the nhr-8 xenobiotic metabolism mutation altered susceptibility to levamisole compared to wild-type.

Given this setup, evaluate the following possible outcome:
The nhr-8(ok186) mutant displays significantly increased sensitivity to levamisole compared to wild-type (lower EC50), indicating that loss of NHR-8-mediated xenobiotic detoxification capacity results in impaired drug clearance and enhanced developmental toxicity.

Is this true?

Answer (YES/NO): NO